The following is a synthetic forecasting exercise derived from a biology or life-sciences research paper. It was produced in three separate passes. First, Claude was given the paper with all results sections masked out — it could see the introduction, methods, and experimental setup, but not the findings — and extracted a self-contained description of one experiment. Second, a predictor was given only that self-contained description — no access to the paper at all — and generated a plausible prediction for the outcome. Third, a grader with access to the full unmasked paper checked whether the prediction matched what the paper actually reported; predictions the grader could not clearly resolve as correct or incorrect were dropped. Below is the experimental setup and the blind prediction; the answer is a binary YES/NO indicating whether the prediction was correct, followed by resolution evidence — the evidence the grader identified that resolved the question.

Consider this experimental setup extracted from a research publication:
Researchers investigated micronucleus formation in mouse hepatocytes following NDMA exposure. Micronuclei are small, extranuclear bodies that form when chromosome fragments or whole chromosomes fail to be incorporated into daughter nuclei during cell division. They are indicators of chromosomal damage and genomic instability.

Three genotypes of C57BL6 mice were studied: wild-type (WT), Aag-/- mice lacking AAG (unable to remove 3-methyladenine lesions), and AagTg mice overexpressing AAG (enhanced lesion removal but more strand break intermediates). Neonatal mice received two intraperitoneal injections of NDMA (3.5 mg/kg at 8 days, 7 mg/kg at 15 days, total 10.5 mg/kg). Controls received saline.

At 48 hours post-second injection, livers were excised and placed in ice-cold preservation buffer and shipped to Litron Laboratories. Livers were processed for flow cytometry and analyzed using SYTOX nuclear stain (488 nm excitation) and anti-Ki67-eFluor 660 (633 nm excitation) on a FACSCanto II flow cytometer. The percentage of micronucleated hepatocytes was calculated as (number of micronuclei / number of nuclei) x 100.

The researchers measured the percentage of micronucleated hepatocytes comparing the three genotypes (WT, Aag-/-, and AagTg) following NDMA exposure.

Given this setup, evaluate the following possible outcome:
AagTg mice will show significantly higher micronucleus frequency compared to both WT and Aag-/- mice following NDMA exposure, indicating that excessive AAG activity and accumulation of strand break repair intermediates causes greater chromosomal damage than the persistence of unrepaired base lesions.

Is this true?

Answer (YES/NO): YES